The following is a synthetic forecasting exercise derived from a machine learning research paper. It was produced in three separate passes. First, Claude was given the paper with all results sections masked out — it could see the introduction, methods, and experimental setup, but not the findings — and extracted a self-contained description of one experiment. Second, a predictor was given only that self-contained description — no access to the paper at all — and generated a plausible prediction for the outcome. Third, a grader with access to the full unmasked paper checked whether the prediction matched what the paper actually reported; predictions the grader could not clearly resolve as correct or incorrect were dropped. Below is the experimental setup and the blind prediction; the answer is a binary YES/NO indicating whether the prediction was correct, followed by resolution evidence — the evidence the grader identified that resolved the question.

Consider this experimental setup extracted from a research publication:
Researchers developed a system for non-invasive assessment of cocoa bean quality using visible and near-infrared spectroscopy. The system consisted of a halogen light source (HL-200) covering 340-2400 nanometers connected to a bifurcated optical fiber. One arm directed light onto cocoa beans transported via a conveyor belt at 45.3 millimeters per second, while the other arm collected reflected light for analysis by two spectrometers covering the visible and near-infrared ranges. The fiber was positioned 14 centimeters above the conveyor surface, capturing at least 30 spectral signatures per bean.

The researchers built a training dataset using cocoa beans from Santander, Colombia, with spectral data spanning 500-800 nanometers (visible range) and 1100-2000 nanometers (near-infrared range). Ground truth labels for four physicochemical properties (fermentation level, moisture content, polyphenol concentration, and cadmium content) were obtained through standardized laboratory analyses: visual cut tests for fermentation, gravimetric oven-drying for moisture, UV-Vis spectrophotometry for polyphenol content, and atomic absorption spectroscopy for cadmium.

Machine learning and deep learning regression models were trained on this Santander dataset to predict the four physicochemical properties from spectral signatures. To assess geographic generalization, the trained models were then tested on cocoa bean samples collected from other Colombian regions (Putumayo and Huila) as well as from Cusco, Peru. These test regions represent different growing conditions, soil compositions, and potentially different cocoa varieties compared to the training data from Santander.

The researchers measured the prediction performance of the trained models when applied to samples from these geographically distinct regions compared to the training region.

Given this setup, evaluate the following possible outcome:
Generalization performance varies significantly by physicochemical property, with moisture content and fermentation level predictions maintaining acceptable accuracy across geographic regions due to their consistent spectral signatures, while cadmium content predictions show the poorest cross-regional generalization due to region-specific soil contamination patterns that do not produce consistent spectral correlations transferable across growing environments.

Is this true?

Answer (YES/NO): NO